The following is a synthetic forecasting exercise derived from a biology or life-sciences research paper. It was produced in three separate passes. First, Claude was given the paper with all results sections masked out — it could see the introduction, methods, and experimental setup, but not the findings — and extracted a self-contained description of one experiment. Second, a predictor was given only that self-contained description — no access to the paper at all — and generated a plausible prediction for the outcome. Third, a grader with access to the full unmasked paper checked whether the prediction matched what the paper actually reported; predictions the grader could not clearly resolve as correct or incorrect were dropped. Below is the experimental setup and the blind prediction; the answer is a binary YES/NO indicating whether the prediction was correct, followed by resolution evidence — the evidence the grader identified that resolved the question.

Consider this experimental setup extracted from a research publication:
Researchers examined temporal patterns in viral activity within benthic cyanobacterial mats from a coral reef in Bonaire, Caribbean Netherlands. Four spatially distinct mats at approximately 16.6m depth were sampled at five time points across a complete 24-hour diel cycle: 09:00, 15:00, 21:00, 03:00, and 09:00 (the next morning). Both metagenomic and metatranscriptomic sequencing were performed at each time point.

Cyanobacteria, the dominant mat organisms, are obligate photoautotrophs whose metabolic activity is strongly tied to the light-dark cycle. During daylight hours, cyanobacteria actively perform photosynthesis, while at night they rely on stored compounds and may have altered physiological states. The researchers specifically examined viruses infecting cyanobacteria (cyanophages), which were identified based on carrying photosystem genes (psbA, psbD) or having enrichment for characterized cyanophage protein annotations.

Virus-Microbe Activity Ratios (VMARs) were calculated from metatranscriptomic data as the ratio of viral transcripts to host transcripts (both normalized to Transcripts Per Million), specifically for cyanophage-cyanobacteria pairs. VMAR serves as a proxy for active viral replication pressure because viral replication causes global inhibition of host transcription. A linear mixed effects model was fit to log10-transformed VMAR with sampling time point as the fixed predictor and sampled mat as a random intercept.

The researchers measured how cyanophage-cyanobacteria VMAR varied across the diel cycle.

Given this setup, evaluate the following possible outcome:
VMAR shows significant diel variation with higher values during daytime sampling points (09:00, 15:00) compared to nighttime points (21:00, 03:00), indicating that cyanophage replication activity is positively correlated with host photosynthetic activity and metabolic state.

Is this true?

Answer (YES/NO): NO